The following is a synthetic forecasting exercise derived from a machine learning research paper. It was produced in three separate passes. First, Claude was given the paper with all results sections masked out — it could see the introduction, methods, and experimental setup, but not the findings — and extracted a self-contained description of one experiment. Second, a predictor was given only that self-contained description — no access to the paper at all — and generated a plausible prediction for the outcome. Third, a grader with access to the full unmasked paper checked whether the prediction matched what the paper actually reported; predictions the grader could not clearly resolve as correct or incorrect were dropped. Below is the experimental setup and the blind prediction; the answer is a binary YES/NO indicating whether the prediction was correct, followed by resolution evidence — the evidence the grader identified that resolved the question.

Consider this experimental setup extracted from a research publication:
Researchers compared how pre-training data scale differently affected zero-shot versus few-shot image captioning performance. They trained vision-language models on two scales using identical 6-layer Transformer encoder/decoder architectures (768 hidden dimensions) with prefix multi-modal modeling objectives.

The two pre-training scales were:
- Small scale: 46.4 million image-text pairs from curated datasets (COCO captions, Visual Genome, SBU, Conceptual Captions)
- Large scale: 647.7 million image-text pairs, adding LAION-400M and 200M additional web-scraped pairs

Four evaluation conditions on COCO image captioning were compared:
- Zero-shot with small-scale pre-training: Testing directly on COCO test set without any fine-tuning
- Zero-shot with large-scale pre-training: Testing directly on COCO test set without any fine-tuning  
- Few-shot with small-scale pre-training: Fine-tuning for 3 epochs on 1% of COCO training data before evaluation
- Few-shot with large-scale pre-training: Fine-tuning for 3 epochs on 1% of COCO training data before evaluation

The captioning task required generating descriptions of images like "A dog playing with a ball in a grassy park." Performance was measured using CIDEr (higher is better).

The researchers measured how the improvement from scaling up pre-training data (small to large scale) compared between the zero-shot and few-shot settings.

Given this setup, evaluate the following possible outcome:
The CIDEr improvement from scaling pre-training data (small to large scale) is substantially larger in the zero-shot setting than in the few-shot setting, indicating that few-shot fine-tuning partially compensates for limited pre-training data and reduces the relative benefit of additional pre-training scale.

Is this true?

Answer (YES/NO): YES